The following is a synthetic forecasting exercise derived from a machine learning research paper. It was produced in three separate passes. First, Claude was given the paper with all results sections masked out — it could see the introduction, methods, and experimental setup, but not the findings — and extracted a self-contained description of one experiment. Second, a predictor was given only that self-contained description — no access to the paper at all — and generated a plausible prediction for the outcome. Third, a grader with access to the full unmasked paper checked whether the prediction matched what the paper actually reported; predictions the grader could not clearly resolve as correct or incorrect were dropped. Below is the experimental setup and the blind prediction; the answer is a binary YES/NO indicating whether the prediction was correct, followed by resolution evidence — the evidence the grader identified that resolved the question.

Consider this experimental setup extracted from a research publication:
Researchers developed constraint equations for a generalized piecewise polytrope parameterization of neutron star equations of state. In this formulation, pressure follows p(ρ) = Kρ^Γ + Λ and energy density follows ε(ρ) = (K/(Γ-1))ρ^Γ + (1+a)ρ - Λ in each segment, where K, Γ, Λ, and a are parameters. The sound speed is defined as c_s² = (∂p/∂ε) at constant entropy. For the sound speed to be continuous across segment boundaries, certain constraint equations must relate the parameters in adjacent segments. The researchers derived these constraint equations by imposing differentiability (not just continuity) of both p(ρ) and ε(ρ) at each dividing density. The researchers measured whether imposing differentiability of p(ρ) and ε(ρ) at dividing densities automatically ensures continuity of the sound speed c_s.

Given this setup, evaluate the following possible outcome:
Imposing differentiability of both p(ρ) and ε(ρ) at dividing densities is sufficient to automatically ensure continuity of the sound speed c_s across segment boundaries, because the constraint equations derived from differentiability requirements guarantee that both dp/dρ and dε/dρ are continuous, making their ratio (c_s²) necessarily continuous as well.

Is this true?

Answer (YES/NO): YES